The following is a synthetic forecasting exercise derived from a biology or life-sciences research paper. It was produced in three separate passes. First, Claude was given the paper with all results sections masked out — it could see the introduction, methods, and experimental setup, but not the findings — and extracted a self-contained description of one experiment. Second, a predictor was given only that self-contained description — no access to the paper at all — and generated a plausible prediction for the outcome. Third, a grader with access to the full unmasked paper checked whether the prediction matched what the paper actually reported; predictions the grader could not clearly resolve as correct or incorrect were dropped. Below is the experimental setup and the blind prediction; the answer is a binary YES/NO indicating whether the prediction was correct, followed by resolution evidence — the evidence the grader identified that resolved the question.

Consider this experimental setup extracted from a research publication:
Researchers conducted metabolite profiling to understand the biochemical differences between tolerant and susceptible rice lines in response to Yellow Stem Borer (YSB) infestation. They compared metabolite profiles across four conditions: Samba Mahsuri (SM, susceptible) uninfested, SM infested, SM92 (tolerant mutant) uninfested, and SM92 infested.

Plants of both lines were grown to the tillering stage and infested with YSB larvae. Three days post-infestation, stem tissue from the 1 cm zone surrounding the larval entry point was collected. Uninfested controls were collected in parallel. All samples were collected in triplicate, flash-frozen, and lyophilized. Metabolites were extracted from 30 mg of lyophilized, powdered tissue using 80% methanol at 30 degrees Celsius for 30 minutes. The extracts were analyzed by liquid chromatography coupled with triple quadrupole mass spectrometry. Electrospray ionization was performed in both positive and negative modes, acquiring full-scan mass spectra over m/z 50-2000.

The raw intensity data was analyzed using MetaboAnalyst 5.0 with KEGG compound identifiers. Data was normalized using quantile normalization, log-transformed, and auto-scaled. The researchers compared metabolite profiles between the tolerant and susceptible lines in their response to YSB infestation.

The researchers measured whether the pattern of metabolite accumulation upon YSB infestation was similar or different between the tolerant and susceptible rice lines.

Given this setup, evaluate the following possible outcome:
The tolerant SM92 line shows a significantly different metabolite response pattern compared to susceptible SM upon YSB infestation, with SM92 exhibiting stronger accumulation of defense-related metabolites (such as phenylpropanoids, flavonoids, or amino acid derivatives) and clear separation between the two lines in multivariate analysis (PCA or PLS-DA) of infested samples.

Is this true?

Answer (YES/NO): NO